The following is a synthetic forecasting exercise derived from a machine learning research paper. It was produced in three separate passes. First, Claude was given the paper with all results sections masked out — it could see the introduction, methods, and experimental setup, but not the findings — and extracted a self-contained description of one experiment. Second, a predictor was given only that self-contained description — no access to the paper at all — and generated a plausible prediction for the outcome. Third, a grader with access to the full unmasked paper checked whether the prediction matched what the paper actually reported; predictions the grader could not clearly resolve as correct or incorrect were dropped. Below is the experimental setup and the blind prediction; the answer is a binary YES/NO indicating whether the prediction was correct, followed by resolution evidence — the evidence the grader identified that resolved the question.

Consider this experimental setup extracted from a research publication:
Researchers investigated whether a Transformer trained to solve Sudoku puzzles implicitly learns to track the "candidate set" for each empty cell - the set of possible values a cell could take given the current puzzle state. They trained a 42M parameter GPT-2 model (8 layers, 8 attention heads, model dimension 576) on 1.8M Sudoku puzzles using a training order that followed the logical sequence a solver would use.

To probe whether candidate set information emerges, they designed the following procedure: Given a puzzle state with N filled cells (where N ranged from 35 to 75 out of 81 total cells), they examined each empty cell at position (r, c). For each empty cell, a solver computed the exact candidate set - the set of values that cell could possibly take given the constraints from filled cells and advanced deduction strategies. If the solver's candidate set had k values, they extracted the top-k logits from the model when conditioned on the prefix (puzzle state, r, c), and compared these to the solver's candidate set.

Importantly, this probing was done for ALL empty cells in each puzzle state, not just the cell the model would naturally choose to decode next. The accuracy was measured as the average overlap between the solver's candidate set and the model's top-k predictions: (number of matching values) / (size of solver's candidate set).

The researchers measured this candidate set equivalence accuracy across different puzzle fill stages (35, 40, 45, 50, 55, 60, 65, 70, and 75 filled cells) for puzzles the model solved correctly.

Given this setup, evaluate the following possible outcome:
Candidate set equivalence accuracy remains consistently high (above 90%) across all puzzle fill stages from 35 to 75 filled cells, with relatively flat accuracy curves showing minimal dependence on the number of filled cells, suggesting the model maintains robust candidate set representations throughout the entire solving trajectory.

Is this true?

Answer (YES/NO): NO